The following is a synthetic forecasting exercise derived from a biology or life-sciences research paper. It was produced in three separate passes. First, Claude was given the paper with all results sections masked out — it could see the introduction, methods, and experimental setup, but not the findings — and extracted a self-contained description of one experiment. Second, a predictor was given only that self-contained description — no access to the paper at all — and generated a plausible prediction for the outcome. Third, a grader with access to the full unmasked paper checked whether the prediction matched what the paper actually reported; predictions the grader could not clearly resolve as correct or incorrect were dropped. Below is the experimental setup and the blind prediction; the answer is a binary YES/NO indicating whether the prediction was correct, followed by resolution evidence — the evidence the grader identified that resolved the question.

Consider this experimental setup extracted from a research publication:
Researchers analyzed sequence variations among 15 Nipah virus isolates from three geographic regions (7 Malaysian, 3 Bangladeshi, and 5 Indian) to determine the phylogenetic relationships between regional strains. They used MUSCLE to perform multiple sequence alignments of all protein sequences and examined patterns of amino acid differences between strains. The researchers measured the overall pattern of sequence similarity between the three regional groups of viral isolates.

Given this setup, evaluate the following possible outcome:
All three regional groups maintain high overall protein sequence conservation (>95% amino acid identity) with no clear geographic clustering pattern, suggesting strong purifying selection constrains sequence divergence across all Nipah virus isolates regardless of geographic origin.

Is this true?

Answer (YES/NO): NO